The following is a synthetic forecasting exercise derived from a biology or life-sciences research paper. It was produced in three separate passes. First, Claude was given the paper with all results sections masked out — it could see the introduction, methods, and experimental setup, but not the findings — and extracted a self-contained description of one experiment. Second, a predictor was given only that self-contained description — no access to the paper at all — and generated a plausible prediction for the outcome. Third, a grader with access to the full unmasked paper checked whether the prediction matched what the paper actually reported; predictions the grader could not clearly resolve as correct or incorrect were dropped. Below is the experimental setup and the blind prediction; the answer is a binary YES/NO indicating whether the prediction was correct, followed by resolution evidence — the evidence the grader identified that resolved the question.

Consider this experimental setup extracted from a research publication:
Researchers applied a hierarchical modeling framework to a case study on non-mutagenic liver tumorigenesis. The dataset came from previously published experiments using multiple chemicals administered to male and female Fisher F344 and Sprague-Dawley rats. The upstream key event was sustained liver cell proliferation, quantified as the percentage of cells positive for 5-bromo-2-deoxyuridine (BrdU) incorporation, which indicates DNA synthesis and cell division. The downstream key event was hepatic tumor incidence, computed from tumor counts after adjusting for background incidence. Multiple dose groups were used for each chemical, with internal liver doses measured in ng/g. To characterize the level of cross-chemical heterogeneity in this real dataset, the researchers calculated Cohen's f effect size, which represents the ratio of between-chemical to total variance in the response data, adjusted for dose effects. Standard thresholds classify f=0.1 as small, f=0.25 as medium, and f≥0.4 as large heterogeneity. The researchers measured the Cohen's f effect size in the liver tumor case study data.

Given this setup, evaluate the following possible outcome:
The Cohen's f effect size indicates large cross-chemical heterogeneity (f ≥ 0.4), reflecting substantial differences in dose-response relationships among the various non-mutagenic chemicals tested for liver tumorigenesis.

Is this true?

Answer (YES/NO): NO